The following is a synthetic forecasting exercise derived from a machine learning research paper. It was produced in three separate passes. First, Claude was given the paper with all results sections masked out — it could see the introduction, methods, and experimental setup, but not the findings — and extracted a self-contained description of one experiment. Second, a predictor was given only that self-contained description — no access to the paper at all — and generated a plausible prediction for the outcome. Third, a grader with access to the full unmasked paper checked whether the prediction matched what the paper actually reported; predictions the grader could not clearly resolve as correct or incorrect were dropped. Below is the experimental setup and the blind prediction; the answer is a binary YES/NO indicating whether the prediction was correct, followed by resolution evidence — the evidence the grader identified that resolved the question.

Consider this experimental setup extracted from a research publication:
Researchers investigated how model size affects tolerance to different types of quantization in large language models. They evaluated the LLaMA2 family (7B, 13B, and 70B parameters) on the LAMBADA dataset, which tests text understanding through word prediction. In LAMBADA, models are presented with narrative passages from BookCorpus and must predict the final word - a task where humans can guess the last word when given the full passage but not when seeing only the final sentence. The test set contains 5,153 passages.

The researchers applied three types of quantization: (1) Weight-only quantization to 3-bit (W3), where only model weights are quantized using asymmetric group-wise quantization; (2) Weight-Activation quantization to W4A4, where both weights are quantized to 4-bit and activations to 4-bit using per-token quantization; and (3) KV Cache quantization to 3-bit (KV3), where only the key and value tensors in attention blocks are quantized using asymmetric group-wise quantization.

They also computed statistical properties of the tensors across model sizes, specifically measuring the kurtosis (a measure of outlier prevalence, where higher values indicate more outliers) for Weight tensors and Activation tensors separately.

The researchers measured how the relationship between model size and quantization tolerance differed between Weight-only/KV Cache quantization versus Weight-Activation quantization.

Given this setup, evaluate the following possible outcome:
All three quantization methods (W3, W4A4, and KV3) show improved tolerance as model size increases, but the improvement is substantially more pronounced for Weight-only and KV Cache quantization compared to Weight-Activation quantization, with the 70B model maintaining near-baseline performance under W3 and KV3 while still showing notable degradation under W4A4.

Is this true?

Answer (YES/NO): NO